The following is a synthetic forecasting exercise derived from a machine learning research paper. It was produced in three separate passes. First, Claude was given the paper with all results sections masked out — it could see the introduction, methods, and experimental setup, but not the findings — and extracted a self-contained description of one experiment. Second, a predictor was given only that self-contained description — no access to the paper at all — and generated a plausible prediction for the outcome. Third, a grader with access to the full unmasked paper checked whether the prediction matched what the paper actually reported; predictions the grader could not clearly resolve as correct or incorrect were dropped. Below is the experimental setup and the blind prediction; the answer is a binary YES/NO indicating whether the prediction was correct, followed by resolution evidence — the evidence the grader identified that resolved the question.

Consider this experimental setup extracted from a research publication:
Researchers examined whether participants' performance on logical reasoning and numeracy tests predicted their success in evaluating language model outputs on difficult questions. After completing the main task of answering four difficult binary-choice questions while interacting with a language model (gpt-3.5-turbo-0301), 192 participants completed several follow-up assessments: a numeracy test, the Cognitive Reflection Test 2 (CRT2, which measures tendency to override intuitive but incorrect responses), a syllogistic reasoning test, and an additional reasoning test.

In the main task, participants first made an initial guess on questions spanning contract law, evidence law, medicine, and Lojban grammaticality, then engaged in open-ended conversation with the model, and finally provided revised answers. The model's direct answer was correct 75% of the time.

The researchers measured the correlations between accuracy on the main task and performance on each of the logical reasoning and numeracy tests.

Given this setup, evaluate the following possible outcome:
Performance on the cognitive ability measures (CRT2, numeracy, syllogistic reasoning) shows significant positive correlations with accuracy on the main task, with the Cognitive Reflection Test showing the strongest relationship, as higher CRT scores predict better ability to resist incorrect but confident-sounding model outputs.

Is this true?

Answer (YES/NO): NO